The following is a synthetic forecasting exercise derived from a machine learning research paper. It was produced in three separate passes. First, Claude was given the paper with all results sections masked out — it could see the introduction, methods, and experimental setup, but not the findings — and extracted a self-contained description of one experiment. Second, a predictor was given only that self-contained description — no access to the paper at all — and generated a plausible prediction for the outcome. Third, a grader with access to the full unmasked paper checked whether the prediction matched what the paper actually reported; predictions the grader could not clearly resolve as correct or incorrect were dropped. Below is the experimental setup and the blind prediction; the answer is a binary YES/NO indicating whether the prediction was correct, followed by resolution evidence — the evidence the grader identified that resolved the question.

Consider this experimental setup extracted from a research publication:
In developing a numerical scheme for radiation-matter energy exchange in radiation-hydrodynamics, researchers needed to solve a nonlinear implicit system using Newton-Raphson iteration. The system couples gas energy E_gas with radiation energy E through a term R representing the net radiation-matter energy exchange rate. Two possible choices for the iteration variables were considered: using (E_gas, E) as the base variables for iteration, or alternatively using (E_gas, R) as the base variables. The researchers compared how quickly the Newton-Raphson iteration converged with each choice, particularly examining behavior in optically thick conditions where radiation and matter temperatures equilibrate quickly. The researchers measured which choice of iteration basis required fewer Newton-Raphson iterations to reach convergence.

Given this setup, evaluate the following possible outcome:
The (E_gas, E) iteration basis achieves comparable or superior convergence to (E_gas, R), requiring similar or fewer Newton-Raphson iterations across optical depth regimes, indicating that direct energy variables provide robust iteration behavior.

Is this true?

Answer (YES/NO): NO